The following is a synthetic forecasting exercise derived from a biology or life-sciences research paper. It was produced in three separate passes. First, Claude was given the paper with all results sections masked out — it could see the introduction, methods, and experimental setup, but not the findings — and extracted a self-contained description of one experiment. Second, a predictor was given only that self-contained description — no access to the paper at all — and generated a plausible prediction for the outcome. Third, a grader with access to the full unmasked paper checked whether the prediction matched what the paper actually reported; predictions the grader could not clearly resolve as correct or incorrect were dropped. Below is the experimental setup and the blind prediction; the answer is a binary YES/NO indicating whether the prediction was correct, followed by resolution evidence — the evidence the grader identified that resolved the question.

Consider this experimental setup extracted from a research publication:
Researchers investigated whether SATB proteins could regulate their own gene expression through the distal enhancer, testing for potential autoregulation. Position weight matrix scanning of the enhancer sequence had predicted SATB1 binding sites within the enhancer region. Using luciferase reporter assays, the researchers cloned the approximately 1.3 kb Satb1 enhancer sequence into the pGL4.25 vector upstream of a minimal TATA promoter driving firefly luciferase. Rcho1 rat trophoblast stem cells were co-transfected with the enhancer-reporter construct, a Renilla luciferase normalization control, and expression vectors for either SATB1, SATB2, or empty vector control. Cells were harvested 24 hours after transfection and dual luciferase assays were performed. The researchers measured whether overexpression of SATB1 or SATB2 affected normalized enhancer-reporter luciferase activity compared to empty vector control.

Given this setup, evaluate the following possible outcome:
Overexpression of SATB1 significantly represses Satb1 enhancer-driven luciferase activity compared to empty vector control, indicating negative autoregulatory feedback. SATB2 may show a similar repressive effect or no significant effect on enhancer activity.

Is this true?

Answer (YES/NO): NO